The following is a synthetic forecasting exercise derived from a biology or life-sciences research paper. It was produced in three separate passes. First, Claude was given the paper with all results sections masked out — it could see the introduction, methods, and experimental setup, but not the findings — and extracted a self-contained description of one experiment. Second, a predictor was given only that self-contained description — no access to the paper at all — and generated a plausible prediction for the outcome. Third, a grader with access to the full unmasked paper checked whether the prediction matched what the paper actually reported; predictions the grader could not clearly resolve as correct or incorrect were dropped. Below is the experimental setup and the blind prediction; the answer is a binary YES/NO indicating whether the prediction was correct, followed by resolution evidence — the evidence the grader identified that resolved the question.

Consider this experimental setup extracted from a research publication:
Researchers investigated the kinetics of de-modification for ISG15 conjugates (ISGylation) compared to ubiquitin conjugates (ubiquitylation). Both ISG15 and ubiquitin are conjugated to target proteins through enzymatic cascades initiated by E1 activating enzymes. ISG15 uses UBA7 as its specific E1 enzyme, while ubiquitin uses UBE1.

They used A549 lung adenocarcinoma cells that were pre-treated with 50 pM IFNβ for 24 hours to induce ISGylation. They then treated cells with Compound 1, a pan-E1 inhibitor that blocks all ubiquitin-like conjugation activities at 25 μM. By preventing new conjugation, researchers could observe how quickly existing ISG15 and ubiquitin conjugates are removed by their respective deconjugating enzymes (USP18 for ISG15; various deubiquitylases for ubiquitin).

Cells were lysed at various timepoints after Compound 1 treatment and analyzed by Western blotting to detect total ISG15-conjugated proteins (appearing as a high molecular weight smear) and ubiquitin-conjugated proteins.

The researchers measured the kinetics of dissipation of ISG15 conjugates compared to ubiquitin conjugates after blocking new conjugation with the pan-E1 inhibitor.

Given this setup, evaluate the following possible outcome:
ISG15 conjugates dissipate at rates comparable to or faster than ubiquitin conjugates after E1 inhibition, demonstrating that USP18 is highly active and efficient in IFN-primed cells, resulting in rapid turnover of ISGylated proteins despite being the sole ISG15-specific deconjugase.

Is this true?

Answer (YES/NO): NO